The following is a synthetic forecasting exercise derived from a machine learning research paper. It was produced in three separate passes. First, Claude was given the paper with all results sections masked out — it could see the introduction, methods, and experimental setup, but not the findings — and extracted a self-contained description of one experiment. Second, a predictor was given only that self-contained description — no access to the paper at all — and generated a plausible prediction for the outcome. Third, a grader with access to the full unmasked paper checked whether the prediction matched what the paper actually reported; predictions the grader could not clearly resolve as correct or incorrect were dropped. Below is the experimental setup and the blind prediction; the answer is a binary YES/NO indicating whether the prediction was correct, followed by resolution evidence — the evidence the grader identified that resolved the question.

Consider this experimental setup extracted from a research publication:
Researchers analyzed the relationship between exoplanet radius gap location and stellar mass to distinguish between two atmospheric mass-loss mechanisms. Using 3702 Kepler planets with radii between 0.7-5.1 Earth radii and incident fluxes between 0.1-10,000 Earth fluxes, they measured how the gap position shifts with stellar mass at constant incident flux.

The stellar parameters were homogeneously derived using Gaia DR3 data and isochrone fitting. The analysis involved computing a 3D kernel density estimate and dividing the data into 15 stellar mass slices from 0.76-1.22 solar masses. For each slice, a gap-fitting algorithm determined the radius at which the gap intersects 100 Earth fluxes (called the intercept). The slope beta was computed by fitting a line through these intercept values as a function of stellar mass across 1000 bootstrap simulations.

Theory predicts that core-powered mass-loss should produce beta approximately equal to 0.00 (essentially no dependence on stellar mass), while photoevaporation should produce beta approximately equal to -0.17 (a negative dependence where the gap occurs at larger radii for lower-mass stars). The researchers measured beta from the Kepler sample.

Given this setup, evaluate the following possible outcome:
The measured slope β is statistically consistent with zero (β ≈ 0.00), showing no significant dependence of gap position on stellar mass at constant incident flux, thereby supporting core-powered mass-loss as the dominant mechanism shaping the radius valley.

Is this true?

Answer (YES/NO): YES